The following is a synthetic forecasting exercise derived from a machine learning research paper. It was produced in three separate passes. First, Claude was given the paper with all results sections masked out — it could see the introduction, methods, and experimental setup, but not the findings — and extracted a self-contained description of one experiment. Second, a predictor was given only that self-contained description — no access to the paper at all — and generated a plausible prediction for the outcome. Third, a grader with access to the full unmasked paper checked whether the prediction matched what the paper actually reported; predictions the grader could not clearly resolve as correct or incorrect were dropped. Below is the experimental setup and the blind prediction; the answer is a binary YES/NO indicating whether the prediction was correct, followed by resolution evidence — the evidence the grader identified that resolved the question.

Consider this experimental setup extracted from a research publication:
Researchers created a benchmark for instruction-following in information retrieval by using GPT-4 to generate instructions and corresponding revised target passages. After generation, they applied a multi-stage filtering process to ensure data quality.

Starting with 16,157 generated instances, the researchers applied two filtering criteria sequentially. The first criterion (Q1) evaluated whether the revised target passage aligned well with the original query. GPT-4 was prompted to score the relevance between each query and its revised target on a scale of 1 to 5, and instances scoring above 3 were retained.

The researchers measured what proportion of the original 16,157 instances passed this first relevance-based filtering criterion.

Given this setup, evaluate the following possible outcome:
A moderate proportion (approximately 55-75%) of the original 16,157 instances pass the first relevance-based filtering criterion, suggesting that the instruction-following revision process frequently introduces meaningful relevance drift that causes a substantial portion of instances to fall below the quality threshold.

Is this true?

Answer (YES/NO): NO